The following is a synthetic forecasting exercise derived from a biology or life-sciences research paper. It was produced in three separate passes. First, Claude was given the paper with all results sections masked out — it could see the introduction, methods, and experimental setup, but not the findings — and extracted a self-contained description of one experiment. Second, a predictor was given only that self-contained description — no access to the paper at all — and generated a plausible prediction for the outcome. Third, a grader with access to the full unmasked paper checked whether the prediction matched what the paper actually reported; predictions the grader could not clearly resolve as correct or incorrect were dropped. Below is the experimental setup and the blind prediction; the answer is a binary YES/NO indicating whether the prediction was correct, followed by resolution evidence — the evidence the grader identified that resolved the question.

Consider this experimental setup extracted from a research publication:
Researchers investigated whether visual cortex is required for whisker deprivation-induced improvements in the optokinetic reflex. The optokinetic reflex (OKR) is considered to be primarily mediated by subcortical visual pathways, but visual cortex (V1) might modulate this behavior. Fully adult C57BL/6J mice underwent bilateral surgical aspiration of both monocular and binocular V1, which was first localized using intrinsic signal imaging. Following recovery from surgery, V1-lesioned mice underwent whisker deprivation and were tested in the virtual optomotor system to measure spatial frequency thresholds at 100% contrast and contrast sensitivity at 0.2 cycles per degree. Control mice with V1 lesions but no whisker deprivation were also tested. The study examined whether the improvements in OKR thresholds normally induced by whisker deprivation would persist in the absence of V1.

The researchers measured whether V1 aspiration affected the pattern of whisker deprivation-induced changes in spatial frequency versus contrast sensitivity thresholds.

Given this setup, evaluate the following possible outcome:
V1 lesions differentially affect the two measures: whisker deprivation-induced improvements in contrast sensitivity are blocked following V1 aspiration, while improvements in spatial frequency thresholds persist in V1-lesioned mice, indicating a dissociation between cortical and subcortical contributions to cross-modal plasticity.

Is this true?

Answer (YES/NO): NO